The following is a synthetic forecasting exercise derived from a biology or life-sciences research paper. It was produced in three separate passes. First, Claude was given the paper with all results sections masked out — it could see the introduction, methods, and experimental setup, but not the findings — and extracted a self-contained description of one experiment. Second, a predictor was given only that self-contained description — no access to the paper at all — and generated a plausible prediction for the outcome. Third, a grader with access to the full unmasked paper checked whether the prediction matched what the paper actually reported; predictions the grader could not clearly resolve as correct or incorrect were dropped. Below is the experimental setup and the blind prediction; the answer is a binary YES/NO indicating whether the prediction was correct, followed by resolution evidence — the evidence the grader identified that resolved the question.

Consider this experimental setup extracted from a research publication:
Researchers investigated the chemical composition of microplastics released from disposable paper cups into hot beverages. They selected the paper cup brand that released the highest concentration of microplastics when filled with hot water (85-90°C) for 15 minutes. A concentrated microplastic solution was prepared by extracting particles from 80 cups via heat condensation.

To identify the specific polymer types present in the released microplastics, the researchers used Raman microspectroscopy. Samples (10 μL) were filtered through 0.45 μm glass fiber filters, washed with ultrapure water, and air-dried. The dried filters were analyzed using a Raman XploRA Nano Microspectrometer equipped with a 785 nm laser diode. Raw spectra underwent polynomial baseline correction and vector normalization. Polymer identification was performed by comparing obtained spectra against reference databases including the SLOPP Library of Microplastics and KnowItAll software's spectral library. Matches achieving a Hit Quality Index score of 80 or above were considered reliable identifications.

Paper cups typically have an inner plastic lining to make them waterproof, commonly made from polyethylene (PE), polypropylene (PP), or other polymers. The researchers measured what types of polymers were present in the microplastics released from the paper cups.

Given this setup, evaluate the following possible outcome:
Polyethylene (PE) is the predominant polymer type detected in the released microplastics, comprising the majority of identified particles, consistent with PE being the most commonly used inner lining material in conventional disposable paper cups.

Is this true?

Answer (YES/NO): NO